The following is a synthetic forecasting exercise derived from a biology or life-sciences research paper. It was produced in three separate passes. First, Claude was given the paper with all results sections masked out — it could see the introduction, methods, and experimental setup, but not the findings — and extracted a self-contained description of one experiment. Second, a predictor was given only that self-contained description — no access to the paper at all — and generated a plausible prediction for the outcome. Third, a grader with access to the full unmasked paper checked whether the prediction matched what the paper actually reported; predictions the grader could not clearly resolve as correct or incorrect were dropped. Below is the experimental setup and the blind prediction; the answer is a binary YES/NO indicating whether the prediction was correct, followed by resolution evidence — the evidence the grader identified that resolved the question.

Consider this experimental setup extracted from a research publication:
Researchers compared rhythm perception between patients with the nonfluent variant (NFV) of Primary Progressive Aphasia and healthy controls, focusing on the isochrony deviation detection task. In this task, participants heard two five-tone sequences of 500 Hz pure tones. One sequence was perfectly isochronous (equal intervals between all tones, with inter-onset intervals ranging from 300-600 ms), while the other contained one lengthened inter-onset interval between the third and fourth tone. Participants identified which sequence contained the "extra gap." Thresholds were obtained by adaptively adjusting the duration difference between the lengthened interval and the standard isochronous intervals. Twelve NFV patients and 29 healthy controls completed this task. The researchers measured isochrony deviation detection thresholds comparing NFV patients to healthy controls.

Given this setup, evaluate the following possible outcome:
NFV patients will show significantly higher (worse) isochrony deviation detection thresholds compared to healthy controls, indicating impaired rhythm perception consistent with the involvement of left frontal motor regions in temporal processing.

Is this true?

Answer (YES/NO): YES